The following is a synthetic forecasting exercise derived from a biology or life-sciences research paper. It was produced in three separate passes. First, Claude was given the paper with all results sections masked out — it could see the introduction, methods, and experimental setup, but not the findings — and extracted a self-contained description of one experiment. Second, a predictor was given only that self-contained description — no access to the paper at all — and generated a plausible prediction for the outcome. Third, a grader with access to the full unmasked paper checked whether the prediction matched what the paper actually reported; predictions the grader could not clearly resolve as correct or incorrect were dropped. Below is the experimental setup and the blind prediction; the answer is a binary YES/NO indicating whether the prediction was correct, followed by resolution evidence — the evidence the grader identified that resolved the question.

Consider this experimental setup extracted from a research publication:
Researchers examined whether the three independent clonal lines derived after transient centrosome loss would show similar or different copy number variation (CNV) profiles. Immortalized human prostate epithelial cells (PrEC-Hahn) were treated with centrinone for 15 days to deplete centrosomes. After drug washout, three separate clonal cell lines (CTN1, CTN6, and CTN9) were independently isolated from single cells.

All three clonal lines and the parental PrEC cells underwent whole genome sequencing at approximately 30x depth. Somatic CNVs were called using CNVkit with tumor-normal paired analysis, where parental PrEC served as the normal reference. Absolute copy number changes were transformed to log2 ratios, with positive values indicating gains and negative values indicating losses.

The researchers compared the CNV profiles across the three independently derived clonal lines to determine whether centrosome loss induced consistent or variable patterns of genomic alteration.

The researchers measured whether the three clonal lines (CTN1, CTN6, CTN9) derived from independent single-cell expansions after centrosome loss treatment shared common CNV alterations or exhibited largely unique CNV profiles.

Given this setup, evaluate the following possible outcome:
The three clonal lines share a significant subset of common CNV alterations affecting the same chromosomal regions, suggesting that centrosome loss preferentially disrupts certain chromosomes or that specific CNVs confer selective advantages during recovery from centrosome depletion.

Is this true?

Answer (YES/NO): NO